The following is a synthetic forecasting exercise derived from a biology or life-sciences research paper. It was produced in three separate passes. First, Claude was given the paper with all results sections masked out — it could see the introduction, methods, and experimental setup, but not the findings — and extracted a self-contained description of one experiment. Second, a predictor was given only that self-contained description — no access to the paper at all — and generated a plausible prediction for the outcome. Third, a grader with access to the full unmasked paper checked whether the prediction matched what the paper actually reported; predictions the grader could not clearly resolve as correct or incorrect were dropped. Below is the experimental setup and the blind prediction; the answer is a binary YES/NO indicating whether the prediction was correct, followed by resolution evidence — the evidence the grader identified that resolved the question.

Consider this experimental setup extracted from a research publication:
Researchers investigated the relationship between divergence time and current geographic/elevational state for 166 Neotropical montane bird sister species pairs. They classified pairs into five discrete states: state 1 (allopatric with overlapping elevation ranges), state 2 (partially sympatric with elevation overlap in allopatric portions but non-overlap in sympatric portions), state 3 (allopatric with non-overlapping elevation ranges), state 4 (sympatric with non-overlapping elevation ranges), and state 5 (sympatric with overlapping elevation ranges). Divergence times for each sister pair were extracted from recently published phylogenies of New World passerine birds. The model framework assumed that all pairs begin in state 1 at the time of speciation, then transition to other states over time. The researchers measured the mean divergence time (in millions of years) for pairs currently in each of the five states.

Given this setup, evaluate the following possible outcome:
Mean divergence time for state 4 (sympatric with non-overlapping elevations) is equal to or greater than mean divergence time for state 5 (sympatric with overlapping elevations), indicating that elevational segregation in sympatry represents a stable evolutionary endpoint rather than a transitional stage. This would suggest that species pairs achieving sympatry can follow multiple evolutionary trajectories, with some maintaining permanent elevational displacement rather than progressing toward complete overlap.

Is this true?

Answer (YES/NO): NO